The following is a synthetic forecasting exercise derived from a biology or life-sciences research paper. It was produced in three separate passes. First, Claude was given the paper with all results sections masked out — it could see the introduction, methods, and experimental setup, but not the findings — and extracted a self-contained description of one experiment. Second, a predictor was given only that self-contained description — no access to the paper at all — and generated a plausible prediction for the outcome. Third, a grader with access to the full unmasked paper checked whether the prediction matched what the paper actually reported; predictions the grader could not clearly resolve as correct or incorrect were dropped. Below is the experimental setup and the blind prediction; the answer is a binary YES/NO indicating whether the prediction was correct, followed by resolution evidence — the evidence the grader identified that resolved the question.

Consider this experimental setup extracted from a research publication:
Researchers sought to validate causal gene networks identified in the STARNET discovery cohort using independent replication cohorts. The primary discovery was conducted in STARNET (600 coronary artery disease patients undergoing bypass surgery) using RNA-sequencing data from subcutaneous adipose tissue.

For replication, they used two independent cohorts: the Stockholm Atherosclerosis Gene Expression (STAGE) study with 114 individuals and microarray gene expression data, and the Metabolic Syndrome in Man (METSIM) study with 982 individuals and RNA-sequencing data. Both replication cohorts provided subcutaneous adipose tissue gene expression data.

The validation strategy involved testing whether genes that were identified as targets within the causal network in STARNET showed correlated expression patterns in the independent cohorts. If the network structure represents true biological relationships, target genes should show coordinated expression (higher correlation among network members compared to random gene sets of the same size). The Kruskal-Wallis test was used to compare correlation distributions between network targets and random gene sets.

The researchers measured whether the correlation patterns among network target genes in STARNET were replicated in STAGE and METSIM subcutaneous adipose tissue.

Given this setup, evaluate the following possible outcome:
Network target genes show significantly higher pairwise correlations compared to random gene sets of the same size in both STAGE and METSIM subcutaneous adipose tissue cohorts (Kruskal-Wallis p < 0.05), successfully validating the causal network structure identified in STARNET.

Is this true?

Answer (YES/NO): YES